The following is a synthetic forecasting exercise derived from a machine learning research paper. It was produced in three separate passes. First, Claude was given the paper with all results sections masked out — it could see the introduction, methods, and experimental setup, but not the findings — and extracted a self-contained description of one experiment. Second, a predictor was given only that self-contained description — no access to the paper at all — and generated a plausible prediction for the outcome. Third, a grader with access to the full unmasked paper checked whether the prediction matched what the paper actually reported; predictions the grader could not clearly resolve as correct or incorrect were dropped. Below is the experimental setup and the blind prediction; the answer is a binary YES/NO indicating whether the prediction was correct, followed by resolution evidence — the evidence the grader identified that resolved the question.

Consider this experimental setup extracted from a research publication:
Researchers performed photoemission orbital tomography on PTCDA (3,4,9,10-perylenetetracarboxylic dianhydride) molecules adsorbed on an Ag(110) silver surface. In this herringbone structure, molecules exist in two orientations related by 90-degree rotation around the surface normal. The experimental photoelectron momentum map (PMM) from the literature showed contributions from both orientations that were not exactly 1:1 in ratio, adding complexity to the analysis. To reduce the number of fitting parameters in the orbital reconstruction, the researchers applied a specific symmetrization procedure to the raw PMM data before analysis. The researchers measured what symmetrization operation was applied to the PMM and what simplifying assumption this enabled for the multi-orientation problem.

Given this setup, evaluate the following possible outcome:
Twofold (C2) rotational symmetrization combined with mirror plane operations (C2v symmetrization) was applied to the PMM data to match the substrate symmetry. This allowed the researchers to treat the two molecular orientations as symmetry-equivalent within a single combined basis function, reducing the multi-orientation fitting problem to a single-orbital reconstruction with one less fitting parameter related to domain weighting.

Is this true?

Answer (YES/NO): NO